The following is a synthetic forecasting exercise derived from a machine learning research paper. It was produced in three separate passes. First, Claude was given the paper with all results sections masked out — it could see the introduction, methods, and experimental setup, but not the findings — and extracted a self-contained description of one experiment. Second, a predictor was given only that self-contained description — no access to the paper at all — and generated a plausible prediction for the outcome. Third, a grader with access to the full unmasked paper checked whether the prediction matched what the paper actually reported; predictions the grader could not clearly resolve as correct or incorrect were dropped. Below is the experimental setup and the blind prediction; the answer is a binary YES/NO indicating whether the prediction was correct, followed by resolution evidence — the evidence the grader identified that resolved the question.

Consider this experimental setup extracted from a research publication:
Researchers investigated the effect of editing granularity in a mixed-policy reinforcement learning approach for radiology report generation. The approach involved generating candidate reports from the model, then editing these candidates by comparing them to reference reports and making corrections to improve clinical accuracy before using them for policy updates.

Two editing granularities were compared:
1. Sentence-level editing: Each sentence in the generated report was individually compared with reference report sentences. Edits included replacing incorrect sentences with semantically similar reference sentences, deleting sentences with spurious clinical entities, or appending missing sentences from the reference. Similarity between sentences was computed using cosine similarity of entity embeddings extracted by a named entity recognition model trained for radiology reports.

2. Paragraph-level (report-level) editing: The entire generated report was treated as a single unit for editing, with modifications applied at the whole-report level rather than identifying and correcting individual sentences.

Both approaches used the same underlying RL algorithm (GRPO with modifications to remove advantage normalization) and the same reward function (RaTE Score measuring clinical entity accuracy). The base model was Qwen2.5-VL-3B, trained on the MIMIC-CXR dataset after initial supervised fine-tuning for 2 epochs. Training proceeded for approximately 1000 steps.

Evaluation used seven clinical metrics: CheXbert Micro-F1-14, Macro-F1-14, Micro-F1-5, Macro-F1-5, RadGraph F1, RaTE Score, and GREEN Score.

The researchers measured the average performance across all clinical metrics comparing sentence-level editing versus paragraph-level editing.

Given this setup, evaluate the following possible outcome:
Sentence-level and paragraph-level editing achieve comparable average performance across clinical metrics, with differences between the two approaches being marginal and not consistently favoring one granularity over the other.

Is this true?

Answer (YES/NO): NO